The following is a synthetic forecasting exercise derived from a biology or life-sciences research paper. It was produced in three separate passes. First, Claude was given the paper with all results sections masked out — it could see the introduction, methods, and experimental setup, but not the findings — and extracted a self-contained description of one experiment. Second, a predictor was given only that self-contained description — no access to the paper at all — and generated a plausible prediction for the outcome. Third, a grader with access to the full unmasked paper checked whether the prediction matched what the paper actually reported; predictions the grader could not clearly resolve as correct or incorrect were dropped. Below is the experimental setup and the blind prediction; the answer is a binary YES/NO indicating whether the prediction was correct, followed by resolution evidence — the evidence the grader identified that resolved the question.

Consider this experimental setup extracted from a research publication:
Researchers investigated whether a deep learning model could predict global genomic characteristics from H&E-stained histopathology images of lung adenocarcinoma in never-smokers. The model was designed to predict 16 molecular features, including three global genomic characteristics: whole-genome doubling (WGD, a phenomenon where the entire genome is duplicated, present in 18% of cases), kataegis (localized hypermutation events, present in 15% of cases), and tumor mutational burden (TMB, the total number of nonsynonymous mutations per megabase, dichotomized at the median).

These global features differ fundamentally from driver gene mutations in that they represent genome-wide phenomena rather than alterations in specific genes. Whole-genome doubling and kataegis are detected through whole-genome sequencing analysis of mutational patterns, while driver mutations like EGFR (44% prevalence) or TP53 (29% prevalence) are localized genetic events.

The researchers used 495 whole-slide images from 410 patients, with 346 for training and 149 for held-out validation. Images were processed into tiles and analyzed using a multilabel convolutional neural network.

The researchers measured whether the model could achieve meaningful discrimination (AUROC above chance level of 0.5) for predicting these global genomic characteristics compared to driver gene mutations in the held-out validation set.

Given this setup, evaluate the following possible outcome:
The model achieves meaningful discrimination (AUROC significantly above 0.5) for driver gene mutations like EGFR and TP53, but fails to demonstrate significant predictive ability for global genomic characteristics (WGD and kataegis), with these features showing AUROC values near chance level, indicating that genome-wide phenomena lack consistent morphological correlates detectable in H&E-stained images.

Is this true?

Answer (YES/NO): NO